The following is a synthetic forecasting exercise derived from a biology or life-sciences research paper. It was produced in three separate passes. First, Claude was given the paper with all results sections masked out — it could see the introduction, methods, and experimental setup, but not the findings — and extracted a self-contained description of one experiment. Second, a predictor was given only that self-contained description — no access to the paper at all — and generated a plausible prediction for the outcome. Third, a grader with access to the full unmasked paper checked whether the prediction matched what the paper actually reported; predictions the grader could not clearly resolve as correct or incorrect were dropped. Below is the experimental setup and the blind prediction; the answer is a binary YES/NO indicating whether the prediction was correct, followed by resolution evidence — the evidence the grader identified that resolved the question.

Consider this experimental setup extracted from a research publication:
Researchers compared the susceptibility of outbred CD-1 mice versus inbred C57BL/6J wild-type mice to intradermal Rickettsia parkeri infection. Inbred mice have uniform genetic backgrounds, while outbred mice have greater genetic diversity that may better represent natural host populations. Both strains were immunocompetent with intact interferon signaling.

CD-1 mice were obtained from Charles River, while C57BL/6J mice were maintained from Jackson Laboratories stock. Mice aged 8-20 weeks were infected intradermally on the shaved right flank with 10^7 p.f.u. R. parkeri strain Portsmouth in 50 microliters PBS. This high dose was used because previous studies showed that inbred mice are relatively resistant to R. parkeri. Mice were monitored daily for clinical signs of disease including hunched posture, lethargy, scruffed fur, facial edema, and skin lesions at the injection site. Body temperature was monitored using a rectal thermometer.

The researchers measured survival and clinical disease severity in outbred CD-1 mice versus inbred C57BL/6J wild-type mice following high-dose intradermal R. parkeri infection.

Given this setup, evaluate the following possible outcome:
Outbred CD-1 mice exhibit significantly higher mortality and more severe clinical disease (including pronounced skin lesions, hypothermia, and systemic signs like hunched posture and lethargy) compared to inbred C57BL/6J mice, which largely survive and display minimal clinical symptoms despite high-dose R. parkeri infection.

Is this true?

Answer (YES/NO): NO